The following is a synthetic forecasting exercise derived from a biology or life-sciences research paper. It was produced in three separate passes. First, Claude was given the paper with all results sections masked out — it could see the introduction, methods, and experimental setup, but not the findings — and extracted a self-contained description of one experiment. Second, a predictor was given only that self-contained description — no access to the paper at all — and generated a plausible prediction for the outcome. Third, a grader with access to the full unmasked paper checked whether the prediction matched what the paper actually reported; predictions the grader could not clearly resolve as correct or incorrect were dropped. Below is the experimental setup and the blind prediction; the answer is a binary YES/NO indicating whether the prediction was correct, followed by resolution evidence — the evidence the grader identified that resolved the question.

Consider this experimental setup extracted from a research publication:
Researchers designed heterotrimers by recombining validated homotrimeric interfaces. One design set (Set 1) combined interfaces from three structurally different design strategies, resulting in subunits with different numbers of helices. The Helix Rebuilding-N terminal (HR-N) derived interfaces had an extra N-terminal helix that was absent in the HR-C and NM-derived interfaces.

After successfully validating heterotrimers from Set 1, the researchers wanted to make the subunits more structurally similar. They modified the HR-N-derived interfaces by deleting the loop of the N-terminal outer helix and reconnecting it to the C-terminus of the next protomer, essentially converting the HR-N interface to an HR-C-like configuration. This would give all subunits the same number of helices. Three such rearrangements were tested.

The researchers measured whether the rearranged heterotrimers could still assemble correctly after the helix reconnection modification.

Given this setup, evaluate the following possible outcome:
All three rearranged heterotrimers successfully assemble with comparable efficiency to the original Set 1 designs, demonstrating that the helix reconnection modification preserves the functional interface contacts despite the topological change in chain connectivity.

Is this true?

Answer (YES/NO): NO